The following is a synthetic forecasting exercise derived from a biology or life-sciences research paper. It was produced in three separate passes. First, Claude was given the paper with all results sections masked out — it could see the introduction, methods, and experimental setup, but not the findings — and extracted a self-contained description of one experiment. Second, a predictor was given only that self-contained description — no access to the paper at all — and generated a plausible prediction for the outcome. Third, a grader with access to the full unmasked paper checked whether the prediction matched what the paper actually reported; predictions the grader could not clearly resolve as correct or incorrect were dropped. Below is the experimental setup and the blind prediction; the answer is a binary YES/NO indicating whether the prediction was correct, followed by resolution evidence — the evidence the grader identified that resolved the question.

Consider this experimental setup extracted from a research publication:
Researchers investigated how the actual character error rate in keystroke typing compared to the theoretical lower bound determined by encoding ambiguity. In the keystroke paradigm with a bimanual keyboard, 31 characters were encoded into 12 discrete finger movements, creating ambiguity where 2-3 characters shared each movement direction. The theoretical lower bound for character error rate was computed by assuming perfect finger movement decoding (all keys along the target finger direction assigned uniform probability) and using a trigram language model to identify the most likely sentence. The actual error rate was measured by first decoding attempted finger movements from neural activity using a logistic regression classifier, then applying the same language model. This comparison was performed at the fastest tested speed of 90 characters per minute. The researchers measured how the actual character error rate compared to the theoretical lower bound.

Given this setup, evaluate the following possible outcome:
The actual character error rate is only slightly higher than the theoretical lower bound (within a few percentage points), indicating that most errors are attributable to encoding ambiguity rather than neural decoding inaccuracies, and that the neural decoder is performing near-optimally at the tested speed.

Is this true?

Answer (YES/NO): YES